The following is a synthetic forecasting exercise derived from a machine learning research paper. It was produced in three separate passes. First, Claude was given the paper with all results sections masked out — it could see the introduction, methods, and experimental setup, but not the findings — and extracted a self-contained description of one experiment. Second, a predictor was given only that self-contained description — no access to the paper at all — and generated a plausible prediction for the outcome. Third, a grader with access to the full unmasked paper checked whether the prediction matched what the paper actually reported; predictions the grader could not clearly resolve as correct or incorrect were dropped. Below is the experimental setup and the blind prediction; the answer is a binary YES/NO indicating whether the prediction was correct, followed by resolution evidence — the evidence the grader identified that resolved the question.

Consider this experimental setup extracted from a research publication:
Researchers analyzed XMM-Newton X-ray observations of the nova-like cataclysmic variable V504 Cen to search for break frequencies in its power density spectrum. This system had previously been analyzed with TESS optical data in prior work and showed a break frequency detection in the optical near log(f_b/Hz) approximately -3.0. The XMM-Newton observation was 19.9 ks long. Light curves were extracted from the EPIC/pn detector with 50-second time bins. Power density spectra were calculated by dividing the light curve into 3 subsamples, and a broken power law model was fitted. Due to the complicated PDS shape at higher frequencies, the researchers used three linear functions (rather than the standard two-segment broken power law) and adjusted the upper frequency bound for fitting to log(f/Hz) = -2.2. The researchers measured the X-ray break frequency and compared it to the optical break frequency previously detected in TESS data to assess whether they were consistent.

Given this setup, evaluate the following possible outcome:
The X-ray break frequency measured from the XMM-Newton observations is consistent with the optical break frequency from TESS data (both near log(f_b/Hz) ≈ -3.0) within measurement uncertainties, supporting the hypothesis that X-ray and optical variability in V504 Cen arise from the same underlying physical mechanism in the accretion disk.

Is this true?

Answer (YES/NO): YES